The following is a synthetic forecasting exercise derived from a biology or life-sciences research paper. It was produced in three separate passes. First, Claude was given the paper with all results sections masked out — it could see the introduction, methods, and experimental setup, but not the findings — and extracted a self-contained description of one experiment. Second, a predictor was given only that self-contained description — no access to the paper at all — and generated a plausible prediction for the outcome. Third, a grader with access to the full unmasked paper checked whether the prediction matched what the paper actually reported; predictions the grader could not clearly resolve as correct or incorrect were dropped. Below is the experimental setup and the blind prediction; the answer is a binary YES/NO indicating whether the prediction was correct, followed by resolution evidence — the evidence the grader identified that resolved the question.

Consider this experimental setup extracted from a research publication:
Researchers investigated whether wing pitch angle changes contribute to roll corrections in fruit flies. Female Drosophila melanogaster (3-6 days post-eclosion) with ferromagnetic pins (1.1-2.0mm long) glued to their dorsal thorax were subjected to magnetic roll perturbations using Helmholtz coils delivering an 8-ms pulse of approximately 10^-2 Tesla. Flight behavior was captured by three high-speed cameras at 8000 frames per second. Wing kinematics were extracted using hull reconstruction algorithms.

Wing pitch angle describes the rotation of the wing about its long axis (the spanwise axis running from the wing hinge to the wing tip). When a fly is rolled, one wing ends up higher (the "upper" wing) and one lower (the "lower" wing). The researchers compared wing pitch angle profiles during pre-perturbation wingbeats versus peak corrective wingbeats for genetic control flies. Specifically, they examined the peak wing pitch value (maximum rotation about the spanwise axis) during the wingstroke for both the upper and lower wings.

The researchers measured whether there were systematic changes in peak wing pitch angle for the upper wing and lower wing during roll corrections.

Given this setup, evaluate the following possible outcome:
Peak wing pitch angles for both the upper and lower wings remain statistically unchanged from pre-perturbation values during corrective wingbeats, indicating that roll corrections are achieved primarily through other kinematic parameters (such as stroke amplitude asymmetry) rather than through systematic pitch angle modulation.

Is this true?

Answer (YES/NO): NO